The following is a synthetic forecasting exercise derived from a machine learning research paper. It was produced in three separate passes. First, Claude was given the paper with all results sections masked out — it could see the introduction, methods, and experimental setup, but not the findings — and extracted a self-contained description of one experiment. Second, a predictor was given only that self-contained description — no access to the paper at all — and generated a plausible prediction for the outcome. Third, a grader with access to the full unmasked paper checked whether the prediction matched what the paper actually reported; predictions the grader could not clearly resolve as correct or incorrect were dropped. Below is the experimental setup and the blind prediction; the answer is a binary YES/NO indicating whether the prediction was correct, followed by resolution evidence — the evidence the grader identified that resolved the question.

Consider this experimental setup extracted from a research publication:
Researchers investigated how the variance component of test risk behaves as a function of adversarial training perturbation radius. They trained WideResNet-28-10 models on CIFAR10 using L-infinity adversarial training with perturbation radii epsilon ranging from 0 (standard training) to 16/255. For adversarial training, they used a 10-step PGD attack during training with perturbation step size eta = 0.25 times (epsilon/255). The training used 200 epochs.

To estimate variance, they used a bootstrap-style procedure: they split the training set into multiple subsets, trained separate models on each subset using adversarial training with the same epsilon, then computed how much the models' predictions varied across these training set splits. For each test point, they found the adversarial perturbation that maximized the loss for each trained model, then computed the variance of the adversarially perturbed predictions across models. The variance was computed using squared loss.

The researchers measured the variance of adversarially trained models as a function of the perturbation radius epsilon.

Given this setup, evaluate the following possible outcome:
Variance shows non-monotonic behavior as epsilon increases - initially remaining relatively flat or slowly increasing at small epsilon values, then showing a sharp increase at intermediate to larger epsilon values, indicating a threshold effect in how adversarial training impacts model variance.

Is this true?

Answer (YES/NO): NO